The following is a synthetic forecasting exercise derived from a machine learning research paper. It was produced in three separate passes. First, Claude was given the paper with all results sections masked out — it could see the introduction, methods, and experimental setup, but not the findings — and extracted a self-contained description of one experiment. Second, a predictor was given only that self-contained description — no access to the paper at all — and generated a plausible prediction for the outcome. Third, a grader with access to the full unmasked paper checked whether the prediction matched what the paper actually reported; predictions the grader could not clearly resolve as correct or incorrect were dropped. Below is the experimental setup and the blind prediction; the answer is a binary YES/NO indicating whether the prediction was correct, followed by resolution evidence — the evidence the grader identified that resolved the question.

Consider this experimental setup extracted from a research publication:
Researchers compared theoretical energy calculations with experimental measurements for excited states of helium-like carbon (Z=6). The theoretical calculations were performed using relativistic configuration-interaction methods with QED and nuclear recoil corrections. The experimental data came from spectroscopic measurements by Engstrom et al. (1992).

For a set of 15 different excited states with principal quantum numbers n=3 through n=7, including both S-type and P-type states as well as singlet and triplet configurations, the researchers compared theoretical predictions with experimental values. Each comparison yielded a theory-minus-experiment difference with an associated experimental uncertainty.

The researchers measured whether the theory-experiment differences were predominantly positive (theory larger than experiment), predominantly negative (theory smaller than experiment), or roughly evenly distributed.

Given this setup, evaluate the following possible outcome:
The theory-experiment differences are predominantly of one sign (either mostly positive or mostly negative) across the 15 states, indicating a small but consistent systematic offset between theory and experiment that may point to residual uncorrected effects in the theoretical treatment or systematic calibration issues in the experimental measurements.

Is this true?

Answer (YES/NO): YES